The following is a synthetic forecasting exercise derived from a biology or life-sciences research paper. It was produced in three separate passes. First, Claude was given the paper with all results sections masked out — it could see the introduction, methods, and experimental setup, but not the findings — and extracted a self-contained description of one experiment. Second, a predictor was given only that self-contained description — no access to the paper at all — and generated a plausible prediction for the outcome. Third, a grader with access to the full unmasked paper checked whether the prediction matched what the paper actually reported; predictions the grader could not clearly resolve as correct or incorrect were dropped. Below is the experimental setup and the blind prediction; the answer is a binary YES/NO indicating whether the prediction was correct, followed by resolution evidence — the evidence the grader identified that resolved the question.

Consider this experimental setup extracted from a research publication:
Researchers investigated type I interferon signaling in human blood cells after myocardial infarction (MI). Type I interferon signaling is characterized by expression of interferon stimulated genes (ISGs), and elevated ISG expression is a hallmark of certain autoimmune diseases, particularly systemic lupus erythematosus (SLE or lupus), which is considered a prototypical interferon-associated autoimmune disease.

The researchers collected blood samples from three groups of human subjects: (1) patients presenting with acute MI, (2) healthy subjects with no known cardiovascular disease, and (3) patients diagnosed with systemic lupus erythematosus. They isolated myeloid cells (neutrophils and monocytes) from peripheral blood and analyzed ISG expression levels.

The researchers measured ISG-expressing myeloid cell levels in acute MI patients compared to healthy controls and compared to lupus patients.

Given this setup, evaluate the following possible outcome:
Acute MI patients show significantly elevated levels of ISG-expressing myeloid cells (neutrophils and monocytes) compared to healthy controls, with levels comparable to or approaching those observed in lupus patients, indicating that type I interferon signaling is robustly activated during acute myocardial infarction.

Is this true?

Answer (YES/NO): YES